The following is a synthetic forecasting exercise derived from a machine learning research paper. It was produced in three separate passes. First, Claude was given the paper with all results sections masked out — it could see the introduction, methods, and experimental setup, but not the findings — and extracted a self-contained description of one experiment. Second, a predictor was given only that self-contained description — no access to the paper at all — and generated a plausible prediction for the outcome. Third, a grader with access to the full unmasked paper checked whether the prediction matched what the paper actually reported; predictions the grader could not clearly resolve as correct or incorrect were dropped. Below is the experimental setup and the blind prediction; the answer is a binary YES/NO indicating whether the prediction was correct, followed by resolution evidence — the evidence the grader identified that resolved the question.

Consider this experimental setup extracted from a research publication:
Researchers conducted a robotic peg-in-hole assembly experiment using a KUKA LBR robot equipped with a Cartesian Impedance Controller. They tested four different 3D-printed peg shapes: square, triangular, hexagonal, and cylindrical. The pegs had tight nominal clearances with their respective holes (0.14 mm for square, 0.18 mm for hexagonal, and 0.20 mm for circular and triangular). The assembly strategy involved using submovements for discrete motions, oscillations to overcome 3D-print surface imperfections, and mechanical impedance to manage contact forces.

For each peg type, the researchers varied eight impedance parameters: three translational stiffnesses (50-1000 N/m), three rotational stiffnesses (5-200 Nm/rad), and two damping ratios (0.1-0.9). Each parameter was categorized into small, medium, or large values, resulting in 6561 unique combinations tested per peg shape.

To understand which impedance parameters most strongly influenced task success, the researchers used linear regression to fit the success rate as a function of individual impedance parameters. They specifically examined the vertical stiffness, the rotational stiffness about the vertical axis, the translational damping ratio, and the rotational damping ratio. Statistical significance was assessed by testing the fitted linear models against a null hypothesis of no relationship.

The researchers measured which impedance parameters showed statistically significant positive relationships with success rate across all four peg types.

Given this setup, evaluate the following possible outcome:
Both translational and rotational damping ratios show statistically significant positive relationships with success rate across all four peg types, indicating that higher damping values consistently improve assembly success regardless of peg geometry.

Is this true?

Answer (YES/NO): NO